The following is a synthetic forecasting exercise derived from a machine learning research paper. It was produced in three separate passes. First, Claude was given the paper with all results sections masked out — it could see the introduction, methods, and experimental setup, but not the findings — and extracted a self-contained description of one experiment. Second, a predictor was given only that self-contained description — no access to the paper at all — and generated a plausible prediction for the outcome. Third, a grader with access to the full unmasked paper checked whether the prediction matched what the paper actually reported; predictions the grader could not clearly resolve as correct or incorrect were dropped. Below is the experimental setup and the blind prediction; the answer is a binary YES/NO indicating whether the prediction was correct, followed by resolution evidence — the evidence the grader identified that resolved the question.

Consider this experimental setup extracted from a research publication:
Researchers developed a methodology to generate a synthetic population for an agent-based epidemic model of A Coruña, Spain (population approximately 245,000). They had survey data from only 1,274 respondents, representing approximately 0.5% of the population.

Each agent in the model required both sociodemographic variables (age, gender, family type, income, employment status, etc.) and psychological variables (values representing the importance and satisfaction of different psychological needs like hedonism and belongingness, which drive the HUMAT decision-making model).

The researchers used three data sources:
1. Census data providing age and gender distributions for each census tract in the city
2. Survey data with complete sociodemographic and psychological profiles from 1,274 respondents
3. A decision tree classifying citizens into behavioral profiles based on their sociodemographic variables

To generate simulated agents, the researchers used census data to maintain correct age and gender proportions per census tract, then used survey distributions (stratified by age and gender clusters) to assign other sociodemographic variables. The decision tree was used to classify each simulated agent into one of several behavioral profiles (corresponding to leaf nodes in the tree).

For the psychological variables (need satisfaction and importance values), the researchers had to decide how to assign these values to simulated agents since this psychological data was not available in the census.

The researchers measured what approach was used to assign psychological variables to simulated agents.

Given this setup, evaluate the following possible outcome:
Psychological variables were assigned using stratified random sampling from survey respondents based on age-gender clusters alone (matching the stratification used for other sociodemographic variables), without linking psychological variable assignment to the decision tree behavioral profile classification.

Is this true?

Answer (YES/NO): NO